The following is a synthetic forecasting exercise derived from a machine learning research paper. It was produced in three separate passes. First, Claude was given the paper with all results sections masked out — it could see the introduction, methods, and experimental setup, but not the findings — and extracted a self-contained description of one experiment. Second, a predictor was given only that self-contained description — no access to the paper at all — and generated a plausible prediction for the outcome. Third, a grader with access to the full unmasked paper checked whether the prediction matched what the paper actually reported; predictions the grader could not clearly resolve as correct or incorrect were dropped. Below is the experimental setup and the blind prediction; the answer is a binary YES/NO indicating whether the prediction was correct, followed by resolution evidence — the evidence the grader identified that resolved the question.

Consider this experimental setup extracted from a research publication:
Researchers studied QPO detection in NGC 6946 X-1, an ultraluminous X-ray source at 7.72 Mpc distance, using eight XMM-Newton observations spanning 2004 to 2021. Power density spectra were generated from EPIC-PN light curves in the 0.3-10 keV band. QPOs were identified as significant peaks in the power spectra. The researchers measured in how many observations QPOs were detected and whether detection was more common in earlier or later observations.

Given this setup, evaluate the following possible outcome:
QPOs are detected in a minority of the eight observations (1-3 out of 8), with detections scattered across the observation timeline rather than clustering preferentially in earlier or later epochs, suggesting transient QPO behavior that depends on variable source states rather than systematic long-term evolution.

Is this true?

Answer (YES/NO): NO